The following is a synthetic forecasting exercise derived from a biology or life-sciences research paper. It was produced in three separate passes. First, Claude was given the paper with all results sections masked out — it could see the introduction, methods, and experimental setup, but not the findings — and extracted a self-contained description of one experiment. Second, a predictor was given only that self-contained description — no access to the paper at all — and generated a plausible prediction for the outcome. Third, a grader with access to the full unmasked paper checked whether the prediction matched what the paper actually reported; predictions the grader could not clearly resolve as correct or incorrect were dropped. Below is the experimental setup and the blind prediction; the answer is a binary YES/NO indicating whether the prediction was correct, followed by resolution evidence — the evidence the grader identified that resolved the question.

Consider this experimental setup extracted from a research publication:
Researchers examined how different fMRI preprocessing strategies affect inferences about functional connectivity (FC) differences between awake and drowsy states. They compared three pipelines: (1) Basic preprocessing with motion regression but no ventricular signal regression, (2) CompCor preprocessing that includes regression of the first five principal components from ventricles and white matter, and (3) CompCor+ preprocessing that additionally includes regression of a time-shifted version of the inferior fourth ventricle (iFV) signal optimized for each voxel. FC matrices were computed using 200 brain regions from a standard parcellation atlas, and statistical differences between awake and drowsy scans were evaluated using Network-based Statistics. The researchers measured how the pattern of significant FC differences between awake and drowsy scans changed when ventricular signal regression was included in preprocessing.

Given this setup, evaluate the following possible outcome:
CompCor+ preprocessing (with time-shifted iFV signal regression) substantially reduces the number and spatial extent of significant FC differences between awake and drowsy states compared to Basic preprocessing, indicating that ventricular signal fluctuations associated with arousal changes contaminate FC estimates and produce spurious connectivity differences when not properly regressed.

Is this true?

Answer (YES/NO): NO